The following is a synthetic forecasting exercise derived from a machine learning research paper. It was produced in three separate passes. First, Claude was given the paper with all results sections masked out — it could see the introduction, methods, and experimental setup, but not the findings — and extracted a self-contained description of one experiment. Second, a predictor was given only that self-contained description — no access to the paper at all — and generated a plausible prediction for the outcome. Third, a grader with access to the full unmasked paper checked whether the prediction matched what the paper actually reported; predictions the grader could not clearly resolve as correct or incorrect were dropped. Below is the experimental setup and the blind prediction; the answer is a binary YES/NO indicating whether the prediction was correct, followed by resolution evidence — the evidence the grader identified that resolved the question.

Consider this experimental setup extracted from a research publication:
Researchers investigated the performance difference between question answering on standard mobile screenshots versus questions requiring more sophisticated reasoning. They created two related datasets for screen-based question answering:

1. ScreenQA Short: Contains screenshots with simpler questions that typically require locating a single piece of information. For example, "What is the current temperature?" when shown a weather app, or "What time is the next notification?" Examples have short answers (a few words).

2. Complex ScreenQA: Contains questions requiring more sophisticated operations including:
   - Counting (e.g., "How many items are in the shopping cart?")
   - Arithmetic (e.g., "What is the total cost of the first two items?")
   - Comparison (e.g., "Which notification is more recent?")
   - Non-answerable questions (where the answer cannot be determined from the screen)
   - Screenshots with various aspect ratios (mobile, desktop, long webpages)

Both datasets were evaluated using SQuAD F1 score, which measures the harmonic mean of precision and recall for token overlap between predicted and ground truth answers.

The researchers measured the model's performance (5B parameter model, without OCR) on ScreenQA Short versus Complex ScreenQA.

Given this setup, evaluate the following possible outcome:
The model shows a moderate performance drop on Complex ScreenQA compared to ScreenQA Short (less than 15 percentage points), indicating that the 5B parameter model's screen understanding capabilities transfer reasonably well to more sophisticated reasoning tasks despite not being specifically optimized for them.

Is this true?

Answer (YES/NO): NO